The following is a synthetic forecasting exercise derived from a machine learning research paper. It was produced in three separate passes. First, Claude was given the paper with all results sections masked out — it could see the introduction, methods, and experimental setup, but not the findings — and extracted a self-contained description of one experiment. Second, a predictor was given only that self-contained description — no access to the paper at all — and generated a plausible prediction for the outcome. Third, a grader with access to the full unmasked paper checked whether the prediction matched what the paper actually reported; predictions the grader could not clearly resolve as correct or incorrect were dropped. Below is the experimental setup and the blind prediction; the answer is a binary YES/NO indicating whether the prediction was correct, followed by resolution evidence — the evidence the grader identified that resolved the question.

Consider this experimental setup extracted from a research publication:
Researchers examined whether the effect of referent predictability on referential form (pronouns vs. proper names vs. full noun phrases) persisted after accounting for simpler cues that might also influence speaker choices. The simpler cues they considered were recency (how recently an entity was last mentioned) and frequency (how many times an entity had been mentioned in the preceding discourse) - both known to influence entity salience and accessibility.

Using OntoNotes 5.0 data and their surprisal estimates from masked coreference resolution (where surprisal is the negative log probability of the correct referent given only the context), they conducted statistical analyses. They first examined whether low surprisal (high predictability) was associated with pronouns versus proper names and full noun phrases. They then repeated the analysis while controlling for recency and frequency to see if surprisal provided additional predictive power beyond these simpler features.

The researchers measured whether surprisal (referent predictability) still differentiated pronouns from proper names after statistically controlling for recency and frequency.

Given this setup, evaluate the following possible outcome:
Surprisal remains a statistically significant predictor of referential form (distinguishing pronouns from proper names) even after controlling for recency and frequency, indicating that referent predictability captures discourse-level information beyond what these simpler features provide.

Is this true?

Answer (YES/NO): NO